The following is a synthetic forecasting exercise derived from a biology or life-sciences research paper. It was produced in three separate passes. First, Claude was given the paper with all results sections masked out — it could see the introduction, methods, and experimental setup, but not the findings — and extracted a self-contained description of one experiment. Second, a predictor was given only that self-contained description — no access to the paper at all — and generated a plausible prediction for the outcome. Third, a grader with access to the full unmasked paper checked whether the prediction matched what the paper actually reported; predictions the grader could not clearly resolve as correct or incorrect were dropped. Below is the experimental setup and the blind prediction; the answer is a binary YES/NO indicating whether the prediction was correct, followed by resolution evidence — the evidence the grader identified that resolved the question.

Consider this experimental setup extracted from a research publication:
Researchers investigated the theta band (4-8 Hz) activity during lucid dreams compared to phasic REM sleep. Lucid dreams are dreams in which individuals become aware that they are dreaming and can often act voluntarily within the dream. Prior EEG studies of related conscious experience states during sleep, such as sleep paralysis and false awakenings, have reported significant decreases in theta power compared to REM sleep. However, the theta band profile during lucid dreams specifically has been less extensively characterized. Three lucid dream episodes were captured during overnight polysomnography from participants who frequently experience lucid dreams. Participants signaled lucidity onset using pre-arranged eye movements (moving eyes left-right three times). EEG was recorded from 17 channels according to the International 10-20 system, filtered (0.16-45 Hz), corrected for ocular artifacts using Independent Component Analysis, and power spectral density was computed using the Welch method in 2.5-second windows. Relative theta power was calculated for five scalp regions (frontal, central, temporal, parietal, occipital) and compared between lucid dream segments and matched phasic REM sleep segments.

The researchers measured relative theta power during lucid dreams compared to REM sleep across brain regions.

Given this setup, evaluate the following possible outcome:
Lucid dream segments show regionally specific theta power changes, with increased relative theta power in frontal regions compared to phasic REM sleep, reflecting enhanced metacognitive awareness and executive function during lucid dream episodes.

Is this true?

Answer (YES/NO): NO